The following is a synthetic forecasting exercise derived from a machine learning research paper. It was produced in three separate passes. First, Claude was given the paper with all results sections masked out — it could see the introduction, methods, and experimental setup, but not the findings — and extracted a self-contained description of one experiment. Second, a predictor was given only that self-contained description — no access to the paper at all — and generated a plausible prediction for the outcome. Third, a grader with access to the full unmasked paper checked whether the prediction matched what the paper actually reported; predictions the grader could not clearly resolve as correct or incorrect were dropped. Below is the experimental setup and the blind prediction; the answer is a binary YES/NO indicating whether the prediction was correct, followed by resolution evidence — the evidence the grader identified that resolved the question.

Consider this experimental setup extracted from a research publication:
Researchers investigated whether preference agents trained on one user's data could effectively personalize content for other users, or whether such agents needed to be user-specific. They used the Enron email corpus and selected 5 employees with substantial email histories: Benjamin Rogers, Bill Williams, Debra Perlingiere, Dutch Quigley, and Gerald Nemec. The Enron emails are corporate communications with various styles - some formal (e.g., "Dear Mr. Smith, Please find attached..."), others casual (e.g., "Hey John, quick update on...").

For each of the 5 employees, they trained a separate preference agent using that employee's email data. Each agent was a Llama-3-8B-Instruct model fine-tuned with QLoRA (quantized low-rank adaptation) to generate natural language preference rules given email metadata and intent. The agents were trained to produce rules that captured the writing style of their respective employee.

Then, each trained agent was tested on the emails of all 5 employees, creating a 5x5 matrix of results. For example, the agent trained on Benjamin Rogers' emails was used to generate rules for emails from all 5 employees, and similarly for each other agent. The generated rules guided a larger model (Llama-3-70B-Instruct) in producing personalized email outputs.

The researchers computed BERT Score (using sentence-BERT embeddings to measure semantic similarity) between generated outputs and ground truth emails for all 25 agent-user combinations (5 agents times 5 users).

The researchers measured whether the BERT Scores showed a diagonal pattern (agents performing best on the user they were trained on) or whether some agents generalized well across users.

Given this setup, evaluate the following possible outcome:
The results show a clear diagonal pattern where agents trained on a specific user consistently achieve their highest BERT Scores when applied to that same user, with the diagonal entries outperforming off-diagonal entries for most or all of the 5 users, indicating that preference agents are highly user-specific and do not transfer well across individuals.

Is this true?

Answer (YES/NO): NO